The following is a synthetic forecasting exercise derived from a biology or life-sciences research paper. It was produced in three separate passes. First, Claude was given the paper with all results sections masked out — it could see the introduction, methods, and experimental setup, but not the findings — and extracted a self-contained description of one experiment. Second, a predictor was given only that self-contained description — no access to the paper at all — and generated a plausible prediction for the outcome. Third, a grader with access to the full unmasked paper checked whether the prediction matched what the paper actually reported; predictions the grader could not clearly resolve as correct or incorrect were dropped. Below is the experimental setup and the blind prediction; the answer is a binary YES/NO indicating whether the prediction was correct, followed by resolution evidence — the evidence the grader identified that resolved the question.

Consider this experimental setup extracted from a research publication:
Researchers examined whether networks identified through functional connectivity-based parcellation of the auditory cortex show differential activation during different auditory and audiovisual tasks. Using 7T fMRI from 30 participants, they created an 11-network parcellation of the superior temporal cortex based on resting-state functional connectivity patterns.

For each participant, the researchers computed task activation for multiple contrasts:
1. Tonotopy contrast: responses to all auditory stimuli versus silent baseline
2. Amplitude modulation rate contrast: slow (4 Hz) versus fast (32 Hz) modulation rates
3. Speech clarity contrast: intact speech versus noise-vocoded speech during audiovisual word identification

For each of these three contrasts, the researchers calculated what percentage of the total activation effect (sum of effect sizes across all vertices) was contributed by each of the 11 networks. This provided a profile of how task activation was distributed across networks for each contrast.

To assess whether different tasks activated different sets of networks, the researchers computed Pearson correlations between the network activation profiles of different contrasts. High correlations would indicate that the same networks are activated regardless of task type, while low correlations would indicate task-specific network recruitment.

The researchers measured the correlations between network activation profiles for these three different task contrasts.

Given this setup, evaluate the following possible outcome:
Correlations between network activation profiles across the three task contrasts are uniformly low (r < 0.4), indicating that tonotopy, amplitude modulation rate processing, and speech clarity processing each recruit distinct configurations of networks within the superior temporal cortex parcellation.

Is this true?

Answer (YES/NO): NO